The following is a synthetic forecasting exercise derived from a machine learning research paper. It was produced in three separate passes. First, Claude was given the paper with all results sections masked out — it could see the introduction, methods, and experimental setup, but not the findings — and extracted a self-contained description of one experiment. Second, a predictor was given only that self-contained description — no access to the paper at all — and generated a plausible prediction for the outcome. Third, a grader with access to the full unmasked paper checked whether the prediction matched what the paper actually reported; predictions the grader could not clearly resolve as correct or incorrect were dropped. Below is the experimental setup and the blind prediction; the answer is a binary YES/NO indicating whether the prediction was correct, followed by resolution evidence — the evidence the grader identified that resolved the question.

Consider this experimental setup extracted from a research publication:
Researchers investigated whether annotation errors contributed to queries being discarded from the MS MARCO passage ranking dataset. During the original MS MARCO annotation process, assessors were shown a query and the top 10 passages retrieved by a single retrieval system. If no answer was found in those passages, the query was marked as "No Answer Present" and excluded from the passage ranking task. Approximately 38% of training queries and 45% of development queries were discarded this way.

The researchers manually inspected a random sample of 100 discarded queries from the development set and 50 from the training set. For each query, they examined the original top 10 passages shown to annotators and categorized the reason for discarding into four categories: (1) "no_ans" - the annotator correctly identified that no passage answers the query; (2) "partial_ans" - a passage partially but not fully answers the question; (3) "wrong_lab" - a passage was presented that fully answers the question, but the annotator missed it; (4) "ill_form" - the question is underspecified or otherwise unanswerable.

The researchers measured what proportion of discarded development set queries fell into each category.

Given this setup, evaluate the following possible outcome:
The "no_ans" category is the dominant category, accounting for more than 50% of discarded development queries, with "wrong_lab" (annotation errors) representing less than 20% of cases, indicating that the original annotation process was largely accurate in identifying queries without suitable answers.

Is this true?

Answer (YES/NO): YES